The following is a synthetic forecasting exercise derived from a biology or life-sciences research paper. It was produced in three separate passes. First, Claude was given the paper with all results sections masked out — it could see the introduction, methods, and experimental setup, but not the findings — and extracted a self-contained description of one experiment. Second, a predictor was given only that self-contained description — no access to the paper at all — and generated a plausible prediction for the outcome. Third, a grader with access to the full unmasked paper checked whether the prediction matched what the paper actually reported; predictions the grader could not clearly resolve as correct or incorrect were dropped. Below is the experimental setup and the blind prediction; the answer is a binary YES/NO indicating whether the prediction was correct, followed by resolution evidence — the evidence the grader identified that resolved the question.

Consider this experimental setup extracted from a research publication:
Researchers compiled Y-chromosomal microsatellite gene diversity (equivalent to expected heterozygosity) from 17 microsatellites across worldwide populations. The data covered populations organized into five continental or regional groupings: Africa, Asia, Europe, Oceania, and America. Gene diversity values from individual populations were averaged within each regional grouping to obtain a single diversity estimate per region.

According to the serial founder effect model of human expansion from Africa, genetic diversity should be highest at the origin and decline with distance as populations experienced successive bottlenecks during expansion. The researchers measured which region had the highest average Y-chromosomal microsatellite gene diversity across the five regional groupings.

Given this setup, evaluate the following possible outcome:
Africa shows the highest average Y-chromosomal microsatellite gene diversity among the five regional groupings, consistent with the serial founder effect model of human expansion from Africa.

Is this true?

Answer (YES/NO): NO